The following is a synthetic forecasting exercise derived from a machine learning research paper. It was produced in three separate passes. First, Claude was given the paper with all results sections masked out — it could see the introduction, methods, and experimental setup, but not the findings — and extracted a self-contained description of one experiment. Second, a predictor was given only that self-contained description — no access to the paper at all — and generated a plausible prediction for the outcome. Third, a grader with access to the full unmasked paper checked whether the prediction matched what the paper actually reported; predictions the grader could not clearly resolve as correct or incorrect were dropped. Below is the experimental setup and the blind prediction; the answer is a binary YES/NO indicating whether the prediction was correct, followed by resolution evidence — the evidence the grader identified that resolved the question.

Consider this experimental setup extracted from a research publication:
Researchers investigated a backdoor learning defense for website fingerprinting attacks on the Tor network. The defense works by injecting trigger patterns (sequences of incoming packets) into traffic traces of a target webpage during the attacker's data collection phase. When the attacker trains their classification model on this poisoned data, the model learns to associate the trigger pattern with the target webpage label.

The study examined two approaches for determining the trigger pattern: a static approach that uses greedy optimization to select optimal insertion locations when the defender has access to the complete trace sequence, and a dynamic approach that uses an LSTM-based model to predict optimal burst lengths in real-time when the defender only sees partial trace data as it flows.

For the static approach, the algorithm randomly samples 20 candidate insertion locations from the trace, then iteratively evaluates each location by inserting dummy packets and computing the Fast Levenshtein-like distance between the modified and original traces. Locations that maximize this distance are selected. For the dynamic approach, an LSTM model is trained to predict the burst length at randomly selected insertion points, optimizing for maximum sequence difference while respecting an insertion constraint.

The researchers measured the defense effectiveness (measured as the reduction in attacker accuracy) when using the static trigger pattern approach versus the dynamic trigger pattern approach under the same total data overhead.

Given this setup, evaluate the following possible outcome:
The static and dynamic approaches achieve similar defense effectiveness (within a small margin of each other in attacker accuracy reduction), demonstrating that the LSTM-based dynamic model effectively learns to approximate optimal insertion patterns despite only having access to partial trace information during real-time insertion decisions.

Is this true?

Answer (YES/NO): YES